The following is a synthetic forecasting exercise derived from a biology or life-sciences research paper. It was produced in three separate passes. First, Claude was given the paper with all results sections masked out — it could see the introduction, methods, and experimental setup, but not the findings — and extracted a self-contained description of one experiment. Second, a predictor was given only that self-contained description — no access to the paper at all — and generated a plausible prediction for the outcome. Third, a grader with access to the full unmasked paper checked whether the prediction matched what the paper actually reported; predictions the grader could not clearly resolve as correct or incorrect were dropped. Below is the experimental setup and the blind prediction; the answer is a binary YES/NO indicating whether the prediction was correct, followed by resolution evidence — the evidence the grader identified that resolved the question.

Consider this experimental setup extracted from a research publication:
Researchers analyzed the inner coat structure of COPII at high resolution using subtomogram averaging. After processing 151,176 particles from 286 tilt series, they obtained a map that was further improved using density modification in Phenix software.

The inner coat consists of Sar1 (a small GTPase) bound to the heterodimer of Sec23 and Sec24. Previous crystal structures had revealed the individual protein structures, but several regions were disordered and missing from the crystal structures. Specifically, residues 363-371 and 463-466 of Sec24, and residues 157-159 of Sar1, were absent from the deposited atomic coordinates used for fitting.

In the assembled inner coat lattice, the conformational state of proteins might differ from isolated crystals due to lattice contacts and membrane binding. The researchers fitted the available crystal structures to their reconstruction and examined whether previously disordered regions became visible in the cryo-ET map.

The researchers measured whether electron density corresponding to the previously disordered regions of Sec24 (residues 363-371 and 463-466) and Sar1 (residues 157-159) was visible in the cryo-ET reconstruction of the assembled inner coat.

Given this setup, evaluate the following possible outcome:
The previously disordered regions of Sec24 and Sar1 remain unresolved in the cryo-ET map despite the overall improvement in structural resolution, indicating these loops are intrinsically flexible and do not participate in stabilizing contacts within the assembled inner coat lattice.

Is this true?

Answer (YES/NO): NO